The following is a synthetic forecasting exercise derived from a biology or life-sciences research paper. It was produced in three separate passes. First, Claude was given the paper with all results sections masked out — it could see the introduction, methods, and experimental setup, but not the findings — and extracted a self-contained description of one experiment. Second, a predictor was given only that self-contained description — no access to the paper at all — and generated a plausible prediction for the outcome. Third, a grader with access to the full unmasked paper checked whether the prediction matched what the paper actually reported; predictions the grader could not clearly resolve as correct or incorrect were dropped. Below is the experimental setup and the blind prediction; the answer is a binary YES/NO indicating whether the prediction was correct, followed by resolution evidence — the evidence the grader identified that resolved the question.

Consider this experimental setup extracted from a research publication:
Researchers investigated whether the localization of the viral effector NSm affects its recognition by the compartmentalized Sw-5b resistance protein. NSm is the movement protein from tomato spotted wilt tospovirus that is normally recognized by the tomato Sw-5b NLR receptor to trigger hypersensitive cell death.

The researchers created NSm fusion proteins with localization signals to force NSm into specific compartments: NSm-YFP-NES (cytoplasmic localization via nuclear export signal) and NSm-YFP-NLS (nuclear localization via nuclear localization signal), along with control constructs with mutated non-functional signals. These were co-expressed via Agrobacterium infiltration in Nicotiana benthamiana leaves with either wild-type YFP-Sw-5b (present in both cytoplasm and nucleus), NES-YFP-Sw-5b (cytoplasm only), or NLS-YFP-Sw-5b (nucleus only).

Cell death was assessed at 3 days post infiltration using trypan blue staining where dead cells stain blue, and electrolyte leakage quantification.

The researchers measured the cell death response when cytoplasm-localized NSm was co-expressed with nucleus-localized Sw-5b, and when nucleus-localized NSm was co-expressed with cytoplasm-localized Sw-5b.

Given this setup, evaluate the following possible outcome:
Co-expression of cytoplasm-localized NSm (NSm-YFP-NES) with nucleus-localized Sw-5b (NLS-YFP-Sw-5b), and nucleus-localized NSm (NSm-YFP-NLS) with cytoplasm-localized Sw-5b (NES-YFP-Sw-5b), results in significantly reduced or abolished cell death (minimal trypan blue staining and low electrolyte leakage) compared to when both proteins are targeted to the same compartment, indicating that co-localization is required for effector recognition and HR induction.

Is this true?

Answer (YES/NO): YES